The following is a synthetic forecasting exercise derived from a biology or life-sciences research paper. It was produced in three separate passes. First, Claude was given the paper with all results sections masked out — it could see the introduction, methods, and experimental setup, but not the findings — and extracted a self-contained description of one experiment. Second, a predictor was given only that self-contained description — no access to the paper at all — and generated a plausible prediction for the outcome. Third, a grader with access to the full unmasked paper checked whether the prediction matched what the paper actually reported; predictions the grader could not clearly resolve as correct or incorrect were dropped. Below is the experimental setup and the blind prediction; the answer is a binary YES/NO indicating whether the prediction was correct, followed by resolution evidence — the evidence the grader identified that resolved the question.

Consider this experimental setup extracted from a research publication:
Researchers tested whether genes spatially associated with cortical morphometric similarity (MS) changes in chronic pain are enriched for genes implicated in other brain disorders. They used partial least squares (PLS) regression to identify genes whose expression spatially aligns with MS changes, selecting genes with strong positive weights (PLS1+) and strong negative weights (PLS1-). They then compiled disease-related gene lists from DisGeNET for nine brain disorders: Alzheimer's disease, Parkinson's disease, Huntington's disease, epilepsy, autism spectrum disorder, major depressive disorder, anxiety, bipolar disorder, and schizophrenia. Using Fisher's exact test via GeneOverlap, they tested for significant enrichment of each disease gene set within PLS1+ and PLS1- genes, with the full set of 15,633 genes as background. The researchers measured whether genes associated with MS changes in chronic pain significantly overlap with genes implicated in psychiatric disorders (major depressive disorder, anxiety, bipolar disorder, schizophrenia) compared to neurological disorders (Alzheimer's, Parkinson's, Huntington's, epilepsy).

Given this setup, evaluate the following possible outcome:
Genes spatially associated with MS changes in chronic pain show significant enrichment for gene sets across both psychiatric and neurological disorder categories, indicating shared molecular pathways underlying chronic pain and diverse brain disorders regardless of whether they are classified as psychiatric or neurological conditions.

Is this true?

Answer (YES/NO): NO